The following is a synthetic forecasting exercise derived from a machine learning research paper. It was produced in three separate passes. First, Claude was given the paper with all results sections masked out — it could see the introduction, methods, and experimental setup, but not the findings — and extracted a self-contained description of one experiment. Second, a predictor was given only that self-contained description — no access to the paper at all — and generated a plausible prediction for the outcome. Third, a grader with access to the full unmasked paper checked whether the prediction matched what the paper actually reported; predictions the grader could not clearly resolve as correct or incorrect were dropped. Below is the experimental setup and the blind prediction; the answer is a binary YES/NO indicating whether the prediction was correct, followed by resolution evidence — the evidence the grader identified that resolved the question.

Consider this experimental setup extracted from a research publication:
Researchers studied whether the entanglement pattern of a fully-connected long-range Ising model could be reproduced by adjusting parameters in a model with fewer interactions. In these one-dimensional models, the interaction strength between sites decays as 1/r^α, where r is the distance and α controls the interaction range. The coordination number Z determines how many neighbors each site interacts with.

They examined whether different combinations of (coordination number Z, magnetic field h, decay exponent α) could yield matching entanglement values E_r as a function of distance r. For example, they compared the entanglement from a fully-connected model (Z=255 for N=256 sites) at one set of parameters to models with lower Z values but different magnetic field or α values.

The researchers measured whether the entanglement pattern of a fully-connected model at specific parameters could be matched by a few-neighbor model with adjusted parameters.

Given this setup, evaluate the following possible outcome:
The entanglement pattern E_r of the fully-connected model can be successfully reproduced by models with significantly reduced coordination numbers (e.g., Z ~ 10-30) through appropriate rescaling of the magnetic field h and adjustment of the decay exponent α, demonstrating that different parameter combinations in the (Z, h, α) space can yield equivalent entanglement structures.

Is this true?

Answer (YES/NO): YES